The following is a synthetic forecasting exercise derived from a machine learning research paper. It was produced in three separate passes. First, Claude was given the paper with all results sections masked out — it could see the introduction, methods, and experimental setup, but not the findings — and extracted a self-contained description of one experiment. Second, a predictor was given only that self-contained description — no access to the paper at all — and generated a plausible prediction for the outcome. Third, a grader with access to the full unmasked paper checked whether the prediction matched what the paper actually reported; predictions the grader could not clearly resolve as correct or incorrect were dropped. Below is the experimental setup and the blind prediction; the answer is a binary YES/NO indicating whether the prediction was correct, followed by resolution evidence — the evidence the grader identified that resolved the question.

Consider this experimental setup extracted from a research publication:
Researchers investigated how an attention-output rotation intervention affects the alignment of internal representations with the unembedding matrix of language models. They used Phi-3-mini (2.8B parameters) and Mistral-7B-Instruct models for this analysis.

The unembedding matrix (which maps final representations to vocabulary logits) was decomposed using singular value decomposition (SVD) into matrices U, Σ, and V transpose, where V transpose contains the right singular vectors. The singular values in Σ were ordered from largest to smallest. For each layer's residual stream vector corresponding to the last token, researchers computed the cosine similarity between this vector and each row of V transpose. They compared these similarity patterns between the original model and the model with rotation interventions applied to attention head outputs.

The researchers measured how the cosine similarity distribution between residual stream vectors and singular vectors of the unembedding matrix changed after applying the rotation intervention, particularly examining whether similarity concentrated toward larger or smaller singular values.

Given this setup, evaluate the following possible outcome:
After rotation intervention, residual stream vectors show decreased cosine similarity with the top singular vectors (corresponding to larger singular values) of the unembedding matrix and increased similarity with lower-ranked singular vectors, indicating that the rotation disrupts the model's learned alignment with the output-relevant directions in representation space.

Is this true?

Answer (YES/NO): YES